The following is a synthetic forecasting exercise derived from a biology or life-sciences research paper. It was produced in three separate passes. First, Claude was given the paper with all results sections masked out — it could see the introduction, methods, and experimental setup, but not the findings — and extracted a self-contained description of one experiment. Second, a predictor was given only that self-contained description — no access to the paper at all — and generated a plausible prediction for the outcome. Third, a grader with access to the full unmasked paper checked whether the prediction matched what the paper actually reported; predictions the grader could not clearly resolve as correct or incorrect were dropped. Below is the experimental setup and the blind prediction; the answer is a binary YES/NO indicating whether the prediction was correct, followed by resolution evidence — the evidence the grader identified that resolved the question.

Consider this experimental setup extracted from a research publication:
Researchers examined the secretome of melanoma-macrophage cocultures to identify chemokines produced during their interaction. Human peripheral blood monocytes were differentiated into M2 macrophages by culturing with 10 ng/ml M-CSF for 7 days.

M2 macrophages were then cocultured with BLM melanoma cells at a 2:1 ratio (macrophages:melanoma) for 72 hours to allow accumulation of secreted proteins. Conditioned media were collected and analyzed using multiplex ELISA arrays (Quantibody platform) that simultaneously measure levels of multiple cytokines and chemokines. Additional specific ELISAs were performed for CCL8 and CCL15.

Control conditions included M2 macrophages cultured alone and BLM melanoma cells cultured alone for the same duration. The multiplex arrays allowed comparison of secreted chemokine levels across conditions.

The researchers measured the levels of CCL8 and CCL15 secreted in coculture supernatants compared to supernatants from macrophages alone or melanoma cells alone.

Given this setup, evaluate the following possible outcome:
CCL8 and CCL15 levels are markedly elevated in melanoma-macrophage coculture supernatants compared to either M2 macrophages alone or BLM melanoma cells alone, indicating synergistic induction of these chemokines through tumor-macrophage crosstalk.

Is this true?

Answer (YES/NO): YES